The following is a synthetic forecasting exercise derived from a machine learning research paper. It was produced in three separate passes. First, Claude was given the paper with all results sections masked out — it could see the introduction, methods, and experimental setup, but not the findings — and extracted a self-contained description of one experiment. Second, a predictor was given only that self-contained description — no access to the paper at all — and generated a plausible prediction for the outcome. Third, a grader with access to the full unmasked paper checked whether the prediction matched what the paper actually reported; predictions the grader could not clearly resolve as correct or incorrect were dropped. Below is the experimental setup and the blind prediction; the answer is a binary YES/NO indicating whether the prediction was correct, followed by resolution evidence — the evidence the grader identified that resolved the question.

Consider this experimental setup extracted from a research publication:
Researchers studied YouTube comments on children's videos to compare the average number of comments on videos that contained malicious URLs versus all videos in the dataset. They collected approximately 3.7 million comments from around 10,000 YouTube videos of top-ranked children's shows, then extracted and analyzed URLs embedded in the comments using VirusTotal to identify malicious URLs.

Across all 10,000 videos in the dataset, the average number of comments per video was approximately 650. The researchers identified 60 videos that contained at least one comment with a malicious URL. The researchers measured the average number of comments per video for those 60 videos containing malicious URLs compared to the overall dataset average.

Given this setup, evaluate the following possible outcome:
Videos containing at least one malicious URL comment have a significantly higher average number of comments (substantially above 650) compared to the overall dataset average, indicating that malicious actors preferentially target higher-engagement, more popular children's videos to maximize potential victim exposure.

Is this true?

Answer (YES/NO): YES